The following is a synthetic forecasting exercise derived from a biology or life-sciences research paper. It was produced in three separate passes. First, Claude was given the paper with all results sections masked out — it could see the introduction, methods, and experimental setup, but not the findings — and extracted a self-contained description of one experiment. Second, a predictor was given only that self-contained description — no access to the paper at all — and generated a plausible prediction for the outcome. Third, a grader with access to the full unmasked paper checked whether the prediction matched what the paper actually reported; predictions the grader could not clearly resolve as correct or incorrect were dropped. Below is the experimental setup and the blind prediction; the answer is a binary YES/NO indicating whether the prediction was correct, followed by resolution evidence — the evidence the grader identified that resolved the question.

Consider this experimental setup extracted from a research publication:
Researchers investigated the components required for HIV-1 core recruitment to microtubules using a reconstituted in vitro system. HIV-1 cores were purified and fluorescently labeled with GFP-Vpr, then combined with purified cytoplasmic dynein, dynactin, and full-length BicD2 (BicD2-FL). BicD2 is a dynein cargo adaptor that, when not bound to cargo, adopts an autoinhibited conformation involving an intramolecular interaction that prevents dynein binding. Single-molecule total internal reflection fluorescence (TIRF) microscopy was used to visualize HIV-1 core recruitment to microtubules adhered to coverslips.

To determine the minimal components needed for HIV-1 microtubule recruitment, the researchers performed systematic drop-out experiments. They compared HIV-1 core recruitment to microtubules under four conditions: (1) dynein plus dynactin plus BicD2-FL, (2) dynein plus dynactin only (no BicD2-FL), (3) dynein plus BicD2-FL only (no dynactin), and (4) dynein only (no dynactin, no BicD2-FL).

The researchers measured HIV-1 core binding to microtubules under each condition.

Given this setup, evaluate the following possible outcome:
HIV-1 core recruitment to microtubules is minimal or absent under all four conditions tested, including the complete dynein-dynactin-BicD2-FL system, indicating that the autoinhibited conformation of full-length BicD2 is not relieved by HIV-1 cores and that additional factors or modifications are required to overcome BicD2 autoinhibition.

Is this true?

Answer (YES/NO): NO